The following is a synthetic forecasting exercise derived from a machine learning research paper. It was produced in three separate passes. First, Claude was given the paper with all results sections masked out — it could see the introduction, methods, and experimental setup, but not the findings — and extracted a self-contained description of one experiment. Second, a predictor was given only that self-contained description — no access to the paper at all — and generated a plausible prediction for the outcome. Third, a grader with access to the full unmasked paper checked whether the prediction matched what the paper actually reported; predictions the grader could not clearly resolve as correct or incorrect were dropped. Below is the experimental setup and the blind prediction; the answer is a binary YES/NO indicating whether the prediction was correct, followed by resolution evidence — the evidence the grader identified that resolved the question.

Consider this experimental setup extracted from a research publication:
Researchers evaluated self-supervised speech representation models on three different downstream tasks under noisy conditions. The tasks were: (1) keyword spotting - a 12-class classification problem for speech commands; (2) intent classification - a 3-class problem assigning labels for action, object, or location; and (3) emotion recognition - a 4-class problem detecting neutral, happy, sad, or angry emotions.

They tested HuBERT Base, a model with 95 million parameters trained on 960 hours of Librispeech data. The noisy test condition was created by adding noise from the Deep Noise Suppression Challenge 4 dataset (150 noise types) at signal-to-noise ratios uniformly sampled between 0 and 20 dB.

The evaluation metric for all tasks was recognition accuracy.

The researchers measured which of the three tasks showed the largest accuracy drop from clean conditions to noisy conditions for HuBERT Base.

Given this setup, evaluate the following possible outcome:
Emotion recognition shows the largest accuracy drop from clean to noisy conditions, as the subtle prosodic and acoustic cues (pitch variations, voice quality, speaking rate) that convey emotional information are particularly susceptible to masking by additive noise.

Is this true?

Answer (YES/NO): NO